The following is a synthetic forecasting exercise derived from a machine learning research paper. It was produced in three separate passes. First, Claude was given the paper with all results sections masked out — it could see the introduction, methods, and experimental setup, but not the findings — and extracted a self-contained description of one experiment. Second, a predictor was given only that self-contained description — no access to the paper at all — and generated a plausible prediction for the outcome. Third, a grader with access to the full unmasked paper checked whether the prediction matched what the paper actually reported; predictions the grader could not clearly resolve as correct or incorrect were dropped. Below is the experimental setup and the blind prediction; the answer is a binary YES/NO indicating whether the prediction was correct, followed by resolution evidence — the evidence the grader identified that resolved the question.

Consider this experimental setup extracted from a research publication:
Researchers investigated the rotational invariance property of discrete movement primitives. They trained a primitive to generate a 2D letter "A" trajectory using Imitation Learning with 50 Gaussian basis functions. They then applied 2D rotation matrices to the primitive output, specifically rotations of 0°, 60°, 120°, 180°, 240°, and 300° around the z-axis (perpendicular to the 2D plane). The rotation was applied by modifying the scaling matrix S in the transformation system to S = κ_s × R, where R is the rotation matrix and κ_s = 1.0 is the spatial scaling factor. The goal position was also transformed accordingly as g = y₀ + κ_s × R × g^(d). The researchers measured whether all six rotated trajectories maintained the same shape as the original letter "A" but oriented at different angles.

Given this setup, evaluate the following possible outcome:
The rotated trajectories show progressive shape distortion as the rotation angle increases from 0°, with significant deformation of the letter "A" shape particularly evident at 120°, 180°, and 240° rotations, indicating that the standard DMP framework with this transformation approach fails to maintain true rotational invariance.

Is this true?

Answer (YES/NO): NO